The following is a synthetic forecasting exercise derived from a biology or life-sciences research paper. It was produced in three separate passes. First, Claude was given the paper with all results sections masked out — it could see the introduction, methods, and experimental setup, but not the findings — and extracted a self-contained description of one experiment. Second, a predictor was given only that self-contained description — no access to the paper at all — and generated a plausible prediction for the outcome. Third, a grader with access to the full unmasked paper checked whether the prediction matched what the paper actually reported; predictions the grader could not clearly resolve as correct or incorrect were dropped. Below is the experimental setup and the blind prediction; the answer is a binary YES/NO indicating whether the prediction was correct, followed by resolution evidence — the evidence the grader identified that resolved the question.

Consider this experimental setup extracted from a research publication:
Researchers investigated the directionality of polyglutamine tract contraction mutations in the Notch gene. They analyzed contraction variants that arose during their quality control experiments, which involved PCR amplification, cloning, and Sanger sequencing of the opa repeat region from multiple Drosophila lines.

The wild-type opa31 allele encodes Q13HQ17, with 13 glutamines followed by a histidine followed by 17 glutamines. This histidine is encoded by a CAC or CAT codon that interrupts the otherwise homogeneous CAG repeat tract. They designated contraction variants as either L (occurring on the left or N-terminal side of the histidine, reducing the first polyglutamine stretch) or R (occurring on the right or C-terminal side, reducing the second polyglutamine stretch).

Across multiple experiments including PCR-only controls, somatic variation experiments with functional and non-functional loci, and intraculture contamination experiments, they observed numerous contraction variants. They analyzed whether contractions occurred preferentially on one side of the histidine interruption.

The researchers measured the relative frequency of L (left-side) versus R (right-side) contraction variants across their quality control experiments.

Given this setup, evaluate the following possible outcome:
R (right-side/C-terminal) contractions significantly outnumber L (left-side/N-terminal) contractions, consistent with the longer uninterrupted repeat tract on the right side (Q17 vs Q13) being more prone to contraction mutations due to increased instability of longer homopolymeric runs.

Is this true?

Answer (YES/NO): NO